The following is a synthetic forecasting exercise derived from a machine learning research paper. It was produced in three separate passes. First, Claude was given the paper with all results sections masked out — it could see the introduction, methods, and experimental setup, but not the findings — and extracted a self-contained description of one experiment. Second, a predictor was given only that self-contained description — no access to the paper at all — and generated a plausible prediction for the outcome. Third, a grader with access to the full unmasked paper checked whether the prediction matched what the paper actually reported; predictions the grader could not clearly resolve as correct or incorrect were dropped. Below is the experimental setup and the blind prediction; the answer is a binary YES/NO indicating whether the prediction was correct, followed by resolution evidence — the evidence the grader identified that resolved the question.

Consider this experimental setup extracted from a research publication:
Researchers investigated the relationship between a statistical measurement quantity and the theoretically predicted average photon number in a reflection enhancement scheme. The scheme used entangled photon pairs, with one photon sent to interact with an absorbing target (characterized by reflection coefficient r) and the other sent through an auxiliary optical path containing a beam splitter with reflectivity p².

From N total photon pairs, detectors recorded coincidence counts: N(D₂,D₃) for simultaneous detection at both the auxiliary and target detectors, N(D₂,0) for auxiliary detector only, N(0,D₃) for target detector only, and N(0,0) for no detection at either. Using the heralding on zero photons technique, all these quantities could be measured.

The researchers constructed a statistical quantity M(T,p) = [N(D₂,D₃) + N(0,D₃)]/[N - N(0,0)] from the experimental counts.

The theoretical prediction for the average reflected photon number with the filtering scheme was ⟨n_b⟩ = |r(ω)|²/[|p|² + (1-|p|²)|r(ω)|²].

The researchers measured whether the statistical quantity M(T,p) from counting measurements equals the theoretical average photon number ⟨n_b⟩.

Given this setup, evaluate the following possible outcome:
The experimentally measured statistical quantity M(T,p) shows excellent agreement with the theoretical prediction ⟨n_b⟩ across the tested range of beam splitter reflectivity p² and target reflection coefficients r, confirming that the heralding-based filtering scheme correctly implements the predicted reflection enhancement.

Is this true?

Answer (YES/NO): YES